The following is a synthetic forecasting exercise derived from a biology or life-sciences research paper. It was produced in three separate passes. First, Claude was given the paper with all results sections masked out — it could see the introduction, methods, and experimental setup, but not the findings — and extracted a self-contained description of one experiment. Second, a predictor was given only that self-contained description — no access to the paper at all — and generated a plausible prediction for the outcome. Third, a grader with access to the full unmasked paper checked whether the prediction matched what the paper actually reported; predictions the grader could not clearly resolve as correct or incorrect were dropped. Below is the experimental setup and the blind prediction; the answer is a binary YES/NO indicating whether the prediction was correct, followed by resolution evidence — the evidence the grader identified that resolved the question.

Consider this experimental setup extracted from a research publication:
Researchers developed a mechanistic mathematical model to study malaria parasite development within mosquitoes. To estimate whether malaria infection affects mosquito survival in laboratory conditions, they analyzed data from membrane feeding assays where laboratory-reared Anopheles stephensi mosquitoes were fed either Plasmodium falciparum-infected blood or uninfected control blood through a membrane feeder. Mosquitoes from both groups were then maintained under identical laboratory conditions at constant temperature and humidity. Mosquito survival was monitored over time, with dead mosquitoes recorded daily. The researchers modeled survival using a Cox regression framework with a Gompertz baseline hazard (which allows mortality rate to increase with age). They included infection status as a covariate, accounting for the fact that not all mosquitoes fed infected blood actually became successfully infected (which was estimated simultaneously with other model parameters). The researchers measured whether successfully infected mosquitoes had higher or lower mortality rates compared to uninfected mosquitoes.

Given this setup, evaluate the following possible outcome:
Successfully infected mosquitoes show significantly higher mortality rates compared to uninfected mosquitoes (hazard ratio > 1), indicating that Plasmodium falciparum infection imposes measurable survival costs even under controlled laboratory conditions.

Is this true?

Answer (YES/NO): YES